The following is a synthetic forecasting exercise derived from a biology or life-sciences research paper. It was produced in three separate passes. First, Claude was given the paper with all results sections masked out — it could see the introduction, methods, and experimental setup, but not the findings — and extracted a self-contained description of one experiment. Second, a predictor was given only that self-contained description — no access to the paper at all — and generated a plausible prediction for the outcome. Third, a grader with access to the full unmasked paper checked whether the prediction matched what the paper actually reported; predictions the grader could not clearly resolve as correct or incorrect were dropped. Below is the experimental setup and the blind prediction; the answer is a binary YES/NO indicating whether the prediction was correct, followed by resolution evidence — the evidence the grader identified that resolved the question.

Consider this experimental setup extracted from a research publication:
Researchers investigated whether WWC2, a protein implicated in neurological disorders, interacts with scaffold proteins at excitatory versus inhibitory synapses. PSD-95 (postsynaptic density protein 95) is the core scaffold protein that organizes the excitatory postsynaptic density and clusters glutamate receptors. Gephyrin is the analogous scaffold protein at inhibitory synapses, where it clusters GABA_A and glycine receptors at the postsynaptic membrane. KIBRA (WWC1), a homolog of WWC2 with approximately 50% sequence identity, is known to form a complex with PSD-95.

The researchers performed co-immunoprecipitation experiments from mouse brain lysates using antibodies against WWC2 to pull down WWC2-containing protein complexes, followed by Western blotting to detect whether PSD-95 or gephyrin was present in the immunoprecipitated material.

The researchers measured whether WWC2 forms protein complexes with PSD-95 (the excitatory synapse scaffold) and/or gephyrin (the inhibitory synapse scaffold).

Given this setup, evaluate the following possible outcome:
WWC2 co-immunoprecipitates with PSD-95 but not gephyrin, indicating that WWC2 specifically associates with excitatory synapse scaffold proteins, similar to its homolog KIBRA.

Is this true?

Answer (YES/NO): NO